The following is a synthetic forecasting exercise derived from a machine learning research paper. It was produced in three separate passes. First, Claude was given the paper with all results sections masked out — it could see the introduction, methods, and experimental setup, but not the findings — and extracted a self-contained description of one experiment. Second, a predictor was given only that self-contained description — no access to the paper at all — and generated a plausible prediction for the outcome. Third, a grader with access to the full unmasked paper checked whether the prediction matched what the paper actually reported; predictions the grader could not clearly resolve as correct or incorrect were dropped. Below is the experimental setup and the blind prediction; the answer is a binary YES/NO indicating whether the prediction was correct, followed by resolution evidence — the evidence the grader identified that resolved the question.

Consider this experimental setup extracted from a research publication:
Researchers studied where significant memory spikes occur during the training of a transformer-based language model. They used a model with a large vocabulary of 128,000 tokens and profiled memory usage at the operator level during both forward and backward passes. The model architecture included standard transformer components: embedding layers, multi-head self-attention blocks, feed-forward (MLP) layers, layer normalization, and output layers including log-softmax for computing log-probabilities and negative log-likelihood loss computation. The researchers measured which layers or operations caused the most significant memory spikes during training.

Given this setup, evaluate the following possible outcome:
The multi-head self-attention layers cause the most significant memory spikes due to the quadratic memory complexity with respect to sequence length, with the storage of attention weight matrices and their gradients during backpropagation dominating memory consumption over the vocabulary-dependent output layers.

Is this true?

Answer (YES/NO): NO